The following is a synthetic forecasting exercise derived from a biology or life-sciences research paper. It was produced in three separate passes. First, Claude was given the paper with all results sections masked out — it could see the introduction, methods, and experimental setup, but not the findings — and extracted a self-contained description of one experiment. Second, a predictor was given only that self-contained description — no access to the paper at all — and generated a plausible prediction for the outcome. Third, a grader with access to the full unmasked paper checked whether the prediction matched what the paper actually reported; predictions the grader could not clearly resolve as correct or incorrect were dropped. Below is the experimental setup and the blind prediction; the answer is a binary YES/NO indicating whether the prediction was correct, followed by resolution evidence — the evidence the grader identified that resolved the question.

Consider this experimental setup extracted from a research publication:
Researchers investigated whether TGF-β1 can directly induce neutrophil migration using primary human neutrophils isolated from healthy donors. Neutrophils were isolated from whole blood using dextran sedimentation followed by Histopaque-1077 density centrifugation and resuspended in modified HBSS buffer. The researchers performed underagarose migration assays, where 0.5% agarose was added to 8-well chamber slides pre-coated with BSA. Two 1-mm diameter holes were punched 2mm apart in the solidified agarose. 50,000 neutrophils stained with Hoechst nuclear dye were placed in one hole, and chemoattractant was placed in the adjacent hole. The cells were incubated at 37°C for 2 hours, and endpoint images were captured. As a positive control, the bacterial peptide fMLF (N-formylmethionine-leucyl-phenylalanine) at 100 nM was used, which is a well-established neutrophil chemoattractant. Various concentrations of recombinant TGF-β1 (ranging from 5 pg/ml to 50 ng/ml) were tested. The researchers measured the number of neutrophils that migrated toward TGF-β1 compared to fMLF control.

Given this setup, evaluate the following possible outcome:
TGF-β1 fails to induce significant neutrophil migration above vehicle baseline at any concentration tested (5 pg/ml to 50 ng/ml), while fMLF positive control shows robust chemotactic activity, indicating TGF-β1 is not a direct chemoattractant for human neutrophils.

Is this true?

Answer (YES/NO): YES